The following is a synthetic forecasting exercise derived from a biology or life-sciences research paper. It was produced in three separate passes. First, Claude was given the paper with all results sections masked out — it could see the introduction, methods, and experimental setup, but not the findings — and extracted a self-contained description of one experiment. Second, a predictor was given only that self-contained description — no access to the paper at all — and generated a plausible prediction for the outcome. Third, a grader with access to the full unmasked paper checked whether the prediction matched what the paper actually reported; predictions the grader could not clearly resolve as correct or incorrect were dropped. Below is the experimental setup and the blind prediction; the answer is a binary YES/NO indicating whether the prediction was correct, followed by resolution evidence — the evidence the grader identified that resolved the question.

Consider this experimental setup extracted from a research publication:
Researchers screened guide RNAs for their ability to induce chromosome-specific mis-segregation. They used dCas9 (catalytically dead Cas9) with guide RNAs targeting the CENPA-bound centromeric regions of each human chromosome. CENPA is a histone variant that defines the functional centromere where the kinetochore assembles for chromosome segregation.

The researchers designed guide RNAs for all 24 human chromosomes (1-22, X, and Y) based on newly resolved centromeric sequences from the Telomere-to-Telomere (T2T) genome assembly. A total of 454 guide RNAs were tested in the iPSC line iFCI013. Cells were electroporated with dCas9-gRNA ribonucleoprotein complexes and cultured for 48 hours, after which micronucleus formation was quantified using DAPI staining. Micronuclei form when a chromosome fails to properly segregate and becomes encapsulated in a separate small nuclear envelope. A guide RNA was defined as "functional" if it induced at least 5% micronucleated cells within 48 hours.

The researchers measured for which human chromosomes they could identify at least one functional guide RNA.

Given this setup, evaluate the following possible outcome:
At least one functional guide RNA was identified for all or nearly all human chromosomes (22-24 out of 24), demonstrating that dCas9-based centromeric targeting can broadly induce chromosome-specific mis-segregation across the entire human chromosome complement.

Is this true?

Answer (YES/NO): YES